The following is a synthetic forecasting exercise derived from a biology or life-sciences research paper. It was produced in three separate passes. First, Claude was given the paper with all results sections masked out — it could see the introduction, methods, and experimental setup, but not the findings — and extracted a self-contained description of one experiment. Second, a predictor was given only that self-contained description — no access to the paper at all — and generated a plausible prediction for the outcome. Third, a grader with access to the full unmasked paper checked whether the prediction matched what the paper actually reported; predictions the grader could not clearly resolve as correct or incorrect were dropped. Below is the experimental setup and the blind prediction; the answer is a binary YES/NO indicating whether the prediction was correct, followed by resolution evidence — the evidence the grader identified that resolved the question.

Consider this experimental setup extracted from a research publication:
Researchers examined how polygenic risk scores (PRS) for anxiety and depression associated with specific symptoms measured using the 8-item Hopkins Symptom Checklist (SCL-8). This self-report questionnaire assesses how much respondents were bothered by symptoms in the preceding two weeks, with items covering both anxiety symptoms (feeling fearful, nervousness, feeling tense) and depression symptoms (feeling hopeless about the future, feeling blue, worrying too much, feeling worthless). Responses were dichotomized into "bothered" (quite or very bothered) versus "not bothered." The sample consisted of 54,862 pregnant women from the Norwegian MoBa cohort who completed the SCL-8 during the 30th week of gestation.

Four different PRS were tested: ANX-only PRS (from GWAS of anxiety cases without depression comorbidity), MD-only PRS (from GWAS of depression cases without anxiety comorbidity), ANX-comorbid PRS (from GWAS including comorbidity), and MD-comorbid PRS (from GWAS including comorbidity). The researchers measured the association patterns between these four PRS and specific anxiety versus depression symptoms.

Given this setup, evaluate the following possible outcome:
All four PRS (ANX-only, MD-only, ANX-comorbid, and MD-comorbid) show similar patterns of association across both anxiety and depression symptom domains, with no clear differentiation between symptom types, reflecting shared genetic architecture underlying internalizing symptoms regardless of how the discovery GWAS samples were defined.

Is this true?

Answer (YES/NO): NO